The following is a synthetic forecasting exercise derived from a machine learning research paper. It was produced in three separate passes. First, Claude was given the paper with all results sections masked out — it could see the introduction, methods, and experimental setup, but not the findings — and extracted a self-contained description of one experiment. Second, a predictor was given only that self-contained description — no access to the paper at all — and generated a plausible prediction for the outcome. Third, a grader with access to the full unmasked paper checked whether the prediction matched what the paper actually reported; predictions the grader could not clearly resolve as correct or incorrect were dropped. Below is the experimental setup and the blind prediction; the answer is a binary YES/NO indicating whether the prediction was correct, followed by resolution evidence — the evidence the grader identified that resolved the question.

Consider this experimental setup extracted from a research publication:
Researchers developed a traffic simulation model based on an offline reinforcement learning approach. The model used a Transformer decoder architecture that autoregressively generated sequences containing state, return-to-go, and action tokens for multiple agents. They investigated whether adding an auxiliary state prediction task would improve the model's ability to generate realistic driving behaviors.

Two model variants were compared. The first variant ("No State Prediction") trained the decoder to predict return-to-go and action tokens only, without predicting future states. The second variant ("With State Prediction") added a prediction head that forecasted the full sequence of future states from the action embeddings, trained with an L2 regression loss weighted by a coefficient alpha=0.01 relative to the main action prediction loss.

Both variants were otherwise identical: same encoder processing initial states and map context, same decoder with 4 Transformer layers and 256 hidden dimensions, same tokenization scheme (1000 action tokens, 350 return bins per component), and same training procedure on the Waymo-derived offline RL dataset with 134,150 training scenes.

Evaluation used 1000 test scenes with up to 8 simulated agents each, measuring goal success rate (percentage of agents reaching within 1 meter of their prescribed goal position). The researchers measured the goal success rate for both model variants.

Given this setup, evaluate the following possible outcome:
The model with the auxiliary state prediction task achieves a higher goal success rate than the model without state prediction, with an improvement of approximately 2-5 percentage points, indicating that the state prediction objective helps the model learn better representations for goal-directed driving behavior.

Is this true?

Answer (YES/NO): NO